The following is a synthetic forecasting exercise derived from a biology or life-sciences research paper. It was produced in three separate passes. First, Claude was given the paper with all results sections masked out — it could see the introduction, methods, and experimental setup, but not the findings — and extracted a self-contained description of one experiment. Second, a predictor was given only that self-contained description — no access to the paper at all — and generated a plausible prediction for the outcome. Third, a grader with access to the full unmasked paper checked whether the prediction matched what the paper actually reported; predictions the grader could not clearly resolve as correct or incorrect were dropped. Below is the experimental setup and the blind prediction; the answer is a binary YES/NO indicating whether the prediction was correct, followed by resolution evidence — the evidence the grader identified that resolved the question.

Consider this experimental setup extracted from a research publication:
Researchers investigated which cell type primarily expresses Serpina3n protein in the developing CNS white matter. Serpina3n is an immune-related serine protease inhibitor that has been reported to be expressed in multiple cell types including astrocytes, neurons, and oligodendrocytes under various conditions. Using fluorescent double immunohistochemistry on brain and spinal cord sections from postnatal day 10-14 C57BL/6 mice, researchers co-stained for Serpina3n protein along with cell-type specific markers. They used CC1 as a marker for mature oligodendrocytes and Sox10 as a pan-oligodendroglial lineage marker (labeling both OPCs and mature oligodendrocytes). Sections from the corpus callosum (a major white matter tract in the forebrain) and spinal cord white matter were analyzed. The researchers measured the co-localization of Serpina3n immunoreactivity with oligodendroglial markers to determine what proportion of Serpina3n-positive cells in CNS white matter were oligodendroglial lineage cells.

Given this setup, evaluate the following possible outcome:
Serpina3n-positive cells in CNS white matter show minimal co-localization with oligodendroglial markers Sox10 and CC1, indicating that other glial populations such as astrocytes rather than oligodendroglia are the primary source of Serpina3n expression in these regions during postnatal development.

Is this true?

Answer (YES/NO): NO